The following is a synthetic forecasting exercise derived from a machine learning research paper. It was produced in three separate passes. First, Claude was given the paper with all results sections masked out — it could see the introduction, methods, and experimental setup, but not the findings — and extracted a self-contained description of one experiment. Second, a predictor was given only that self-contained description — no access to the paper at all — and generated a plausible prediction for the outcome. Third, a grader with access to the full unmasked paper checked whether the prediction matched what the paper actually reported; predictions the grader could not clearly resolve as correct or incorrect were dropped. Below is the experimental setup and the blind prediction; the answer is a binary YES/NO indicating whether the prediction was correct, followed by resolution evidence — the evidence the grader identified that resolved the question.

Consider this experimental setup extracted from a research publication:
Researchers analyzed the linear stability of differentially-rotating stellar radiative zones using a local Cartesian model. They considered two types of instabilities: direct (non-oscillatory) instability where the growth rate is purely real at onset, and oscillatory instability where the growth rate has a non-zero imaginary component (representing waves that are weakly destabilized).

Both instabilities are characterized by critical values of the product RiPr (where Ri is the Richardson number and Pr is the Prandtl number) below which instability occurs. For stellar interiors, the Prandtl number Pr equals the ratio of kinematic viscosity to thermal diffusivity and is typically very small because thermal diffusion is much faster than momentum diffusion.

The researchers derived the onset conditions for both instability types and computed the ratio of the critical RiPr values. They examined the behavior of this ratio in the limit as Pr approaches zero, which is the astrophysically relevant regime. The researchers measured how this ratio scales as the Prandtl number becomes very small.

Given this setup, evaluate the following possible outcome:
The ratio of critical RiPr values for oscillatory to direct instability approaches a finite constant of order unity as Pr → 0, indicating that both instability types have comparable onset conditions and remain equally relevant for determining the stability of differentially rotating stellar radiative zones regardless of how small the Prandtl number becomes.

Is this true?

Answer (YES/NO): NO